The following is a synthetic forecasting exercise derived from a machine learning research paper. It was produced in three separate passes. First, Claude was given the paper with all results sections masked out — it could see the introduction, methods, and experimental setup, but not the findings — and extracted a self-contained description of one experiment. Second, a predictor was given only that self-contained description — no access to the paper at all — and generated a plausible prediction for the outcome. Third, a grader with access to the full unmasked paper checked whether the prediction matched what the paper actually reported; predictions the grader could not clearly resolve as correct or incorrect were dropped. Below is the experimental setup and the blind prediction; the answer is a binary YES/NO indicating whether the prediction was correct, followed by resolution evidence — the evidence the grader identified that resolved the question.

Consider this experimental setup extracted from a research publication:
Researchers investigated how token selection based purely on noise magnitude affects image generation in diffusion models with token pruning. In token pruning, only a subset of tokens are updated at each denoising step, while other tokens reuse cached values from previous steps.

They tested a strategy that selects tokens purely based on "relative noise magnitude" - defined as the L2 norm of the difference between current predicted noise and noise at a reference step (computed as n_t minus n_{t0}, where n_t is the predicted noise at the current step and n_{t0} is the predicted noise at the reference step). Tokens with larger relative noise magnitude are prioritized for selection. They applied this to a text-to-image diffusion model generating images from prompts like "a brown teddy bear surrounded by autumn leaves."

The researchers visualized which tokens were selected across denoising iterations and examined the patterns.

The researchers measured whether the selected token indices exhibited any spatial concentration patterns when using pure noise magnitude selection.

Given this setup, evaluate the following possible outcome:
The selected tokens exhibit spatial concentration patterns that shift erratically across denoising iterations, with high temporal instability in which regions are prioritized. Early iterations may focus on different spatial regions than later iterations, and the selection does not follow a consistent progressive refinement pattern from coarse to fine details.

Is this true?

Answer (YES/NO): NO